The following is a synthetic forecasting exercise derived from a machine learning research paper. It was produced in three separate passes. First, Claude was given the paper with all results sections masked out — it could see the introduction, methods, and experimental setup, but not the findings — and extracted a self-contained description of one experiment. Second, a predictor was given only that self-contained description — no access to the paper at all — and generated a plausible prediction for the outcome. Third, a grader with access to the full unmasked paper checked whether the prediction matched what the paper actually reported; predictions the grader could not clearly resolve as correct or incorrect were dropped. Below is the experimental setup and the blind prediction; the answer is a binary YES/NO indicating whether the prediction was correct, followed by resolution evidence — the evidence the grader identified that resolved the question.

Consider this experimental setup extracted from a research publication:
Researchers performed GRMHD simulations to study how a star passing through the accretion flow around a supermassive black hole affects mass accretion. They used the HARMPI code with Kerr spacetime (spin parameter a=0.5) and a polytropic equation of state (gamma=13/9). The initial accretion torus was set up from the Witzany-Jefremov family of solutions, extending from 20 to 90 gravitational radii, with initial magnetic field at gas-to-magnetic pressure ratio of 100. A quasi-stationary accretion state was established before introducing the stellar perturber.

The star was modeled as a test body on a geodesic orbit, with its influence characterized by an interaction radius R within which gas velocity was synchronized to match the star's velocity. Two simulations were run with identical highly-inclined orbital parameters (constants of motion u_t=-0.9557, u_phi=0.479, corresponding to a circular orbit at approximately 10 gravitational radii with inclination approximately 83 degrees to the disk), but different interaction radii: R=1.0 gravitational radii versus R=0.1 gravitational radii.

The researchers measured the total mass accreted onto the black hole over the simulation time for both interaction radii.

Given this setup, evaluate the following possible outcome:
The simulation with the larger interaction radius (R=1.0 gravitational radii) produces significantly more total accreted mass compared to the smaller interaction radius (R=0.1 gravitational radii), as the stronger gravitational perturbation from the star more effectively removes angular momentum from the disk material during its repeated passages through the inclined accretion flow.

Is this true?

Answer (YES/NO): NO